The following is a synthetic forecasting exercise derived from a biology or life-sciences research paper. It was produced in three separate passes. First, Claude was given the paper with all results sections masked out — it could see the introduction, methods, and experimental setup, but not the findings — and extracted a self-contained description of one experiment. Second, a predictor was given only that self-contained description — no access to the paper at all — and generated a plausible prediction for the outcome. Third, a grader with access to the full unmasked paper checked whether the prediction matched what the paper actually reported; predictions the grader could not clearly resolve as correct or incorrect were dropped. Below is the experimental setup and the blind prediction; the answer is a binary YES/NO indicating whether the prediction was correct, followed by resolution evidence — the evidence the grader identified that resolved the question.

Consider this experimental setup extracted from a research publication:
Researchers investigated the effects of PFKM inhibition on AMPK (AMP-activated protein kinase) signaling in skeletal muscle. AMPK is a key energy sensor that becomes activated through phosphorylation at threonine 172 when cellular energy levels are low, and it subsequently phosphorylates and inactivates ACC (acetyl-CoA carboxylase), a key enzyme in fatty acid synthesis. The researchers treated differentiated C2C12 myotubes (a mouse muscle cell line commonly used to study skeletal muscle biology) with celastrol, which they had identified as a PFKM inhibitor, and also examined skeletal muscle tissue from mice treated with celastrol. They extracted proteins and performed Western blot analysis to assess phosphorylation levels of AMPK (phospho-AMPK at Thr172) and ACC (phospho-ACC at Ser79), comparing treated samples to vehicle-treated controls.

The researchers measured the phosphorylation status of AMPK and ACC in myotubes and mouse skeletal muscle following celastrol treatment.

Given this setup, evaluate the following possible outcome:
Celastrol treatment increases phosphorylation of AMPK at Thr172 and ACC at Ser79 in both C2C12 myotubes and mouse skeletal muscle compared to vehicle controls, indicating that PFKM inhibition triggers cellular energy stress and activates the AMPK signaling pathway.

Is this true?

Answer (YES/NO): YES